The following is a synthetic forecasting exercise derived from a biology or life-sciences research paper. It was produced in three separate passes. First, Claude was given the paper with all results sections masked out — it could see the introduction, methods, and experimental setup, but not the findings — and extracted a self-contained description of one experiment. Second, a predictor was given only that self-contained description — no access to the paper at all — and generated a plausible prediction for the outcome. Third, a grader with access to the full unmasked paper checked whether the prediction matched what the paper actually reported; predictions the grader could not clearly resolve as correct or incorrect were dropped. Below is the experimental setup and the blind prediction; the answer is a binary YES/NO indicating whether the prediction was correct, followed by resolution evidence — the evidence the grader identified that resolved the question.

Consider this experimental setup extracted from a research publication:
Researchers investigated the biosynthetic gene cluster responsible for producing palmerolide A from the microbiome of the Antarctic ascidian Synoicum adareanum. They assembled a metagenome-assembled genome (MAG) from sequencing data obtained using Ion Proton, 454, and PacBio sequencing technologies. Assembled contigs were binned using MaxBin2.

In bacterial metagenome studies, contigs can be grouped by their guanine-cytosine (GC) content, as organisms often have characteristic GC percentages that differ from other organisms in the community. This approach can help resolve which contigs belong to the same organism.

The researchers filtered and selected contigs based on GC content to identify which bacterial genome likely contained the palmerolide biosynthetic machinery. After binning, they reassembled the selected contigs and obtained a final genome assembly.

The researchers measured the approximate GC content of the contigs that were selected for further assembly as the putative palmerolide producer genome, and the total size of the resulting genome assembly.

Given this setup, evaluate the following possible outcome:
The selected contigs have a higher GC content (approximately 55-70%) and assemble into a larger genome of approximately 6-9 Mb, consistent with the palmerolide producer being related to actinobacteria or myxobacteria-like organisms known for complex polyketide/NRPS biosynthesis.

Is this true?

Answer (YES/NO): NO